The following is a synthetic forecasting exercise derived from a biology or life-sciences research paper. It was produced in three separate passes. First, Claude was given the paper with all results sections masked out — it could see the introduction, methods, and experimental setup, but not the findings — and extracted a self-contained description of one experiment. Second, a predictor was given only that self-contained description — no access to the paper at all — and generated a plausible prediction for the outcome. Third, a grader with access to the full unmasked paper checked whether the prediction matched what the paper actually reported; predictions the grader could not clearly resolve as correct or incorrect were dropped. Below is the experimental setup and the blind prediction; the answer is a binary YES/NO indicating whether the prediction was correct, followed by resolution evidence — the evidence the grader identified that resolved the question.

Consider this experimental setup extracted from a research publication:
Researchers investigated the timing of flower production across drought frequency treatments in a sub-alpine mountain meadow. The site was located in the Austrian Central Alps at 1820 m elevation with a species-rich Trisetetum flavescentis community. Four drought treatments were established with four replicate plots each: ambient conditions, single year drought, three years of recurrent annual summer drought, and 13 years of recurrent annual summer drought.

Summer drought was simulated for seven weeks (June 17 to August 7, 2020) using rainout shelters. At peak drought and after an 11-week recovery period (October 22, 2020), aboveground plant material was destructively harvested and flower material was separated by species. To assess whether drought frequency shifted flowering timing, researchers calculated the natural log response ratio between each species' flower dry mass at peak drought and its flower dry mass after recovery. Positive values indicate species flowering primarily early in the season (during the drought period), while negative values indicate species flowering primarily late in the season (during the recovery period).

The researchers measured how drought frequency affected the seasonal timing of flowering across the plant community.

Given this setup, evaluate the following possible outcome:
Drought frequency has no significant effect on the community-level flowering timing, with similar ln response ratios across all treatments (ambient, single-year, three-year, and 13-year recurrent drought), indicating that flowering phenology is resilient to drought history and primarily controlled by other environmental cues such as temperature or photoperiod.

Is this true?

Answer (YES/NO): NO